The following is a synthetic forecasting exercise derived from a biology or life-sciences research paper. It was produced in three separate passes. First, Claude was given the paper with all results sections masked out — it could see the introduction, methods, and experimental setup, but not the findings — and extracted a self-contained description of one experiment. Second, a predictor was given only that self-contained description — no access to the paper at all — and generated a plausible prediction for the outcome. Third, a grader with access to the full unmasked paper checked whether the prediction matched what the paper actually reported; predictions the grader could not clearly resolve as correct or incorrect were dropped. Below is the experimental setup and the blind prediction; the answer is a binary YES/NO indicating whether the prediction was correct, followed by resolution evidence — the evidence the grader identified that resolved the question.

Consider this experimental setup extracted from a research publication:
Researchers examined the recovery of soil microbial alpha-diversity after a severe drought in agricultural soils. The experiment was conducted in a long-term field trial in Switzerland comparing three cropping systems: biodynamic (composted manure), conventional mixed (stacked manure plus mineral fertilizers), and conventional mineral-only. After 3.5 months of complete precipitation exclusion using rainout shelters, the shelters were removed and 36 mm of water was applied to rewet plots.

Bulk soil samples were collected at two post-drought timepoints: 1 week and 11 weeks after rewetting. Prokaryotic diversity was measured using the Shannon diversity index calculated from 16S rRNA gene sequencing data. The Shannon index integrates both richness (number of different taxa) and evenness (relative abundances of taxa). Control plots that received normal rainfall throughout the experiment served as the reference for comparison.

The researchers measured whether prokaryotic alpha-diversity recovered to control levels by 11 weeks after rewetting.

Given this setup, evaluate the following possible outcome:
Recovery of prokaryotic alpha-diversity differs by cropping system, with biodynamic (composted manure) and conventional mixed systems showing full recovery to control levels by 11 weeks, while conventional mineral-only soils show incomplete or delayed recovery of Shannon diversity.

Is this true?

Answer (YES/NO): NO